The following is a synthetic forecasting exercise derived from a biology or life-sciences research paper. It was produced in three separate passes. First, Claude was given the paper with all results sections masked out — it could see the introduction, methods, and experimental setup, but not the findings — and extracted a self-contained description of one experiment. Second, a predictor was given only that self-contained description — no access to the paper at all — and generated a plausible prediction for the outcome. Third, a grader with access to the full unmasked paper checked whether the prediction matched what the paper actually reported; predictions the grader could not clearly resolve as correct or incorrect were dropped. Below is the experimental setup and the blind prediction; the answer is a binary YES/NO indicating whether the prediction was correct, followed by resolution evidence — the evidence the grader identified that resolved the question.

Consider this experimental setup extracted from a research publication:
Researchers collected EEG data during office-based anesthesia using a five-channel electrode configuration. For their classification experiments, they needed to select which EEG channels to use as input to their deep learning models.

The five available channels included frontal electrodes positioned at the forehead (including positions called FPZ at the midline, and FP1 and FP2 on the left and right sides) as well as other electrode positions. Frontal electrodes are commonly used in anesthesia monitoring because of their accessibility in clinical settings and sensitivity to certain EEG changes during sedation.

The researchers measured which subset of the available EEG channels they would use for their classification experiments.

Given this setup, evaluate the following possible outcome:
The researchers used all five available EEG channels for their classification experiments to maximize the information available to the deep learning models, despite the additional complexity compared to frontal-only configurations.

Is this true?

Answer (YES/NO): NO